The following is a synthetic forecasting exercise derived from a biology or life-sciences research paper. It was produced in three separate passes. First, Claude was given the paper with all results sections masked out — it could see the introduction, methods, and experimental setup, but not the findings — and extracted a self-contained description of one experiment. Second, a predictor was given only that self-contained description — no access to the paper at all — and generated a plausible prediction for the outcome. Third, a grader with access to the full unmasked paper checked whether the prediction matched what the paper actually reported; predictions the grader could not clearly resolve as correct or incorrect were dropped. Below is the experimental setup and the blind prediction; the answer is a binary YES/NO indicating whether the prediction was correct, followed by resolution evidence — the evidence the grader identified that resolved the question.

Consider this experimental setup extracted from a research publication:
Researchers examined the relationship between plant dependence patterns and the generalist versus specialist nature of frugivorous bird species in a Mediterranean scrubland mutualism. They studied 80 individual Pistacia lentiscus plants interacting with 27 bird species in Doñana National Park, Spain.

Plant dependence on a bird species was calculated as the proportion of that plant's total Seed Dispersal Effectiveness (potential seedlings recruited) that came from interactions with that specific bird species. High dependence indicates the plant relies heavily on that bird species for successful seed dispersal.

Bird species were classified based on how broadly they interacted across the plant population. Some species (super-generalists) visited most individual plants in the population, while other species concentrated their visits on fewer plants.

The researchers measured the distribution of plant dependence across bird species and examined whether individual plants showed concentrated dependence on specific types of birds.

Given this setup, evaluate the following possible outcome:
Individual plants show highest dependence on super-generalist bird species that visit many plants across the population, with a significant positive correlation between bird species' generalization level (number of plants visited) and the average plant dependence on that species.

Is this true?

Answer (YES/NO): YES